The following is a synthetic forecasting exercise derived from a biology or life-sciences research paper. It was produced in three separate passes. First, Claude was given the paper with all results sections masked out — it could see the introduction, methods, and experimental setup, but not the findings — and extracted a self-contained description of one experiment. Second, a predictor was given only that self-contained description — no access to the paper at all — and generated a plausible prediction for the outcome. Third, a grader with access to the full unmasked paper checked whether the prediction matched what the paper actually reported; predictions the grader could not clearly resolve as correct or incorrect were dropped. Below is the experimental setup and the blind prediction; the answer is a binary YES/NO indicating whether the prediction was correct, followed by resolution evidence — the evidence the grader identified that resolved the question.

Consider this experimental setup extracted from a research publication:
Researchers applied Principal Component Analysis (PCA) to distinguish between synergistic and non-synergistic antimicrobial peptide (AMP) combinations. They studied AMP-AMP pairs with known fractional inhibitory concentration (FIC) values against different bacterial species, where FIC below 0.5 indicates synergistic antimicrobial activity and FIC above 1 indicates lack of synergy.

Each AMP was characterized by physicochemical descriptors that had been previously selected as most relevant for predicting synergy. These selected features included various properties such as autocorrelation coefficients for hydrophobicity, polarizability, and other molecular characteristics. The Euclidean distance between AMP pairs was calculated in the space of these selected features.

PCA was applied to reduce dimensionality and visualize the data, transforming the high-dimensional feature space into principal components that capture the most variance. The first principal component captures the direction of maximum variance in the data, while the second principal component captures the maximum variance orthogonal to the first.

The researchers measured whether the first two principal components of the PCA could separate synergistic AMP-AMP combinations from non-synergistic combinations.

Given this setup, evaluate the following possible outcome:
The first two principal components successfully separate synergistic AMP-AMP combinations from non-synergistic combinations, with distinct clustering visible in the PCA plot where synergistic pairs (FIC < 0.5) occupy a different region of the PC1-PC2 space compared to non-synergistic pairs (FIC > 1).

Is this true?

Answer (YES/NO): NO